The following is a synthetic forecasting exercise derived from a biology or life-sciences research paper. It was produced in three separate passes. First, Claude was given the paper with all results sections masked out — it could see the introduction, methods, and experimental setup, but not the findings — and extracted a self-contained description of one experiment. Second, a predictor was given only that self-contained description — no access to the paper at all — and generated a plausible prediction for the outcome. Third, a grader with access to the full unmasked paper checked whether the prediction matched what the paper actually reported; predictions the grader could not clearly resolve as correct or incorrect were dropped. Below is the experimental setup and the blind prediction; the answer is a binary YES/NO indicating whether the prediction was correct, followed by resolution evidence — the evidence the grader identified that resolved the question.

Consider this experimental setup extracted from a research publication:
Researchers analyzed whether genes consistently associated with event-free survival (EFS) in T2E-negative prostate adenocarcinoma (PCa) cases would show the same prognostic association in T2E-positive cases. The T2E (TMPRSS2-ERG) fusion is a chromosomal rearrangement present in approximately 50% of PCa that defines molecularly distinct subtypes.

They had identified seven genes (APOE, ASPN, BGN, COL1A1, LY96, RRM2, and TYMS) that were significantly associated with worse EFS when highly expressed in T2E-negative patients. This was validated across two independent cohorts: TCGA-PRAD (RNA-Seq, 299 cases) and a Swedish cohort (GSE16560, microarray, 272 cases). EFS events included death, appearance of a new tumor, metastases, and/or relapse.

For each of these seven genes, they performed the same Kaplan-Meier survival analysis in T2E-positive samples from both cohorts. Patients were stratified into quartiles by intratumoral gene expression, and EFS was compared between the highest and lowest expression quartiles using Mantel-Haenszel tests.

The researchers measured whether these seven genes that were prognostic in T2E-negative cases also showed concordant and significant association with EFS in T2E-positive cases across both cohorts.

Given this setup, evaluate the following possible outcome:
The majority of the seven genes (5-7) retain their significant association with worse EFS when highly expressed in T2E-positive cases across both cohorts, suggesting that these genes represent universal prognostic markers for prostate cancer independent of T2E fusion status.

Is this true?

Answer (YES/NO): NO